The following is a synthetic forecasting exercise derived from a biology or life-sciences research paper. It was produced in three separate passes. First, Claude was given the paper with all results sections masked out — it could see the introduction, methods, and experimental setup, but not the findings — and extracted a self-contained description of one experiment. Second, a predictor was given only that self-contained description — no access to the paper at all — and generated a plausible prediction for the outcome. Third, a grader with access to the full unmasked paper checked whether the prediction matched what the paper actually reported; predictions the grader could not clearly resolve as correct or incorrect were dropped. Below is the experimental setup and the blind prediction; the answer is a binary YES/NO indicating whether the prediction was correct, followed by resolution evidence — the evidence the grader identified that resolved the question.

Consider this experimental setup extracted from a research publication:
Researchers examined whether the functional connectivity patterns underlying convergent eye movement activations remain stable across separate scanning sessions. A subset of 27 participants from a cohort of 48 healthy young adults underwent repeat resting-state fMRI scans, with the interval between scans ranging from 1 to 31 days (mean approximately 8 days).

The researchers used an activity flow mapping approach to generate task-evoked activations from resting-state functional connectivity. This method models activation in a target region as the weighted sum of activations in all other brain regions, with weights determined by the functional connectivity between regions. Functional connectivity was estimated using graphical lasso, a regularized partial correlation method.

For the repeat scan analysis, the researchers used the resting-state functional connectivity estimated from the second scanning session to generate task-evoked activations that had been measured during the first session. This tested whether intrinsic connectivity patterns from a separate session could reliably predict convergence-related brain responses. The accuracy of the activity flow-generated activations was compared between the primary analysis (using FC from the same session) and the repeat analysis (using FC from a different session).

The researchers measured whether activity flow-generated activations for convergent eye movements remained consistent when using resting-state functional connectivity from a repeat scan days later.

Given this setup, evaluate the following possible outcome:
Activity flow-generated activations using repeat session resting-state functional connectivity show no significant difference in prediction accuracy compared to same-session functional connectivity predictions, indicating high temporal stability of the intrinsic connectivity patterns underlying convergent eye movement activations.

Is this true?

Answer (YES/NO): YES